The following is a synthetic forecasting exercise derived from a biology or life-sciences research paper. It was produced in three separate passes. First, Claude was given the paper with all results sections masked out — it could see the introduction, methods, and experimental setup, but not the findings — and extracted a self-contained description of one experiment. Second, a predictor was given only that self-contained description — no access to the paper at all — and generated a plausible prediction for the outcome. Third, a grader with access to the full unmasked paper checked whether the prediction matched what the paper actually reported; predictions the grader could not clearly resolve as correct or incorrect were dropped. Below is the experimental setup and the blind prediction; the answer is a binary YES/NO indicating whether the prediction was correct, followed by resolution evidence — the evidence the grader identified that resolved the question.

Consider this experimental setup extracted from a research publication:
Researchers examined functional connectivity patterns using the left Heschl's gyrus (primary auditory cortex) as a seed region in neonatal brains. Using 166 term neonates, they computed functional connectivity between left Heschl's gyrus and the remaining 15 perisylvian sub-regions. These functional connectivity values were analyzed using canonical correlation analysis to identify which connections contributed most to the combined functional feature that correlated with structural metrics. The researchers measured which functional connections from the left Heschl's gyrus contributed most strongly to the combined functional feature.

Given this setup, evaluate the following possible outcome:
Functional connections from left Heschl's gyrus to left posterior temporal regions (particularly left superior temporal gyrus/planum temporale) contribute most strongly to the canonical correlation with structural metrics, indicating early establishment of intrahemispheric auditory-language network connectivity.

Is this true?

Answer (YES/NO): NO